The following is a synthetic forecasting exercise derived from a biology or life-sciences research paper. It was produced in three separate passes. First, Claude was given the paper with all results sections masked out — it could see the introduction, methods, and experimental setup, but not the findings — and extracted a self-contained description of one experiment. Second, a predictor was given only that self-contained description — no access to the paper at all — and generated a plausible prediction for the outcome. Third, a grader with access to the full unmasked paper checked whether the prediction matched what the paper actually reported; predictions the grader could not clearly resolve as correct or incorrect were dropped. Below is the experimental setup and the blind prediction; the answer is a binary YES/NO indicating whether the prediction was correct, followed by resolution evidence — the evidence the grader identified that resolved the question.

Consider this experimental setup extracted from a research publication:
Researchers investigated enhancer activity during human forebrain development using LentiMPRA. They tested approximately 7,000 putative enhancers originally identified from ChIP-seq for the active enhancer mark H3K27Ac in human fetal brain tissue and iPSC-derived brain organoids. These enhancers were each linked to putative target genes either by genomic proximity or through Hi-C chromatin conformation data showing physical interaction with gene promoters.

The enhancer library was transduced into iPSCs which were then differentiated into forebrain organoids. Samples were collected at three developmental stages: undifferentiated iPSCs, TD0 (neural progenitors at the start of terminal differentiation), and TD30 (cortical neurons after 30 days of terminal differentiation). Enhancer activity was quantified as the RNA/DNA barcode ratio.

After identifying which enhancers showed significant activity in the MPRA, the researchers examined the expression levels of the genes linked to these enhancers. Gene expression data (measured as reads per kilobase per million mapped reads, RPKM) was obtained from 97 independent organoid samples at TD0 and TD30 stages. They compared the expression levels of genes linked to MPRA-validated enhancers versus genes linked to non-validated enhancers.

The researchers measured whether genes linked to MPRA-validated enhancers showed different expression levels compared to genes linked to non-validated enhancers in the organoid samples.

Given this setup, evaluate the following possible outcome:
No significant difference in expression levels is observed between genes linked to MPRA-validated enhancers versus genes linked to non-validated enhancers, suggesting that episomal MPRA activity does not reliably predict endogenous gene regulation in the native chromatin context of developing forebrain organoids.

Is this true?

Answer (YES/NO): NO